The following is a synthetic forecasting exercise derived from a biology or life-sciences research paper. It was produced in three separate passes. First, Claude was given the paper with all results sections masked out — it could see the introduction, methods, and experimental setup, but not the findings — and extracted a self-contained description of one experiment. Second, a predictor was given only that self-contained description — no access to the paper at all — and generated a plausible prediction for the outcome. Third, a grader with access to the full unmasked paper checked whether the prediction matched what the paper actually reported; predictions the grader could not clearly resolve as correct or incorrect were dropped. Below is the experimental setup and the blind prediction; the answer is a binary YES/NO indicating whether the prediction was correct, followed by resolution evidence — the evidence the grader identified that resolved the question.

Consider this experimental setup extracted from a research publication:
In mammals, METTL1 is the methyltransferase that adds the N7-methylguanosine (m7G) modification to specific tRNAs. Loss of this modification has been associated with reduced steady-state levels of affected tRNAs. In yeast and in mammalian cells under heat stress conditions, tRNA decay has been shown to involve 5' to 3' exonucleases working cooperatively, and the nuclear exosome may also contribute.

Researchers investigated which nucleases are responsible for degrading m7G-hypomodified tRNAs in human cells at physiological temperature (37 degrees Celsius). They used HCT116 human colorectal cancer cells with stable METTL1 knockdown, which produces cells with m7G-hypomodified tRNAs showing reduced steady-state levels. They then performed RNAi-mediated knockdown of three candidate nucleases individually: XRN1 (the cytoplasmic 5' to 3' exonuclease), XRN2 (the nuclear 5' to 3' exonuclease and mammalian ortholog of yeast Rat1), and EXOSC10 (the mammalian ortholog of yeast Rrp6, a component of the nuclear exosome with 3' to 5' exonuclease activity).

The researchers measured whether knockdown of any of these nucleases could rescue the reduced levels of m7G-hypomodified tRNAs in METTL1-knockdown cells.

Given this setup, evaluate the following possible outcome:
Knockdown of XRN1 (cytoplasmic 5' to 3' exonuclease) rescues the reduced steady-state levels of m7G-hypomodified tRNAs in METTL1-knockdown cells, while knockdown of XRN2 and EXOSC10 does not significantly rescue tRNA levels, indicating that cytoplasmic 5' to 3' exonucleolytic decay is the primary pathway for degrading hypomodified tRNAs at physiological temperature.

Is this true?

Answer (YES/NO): NO